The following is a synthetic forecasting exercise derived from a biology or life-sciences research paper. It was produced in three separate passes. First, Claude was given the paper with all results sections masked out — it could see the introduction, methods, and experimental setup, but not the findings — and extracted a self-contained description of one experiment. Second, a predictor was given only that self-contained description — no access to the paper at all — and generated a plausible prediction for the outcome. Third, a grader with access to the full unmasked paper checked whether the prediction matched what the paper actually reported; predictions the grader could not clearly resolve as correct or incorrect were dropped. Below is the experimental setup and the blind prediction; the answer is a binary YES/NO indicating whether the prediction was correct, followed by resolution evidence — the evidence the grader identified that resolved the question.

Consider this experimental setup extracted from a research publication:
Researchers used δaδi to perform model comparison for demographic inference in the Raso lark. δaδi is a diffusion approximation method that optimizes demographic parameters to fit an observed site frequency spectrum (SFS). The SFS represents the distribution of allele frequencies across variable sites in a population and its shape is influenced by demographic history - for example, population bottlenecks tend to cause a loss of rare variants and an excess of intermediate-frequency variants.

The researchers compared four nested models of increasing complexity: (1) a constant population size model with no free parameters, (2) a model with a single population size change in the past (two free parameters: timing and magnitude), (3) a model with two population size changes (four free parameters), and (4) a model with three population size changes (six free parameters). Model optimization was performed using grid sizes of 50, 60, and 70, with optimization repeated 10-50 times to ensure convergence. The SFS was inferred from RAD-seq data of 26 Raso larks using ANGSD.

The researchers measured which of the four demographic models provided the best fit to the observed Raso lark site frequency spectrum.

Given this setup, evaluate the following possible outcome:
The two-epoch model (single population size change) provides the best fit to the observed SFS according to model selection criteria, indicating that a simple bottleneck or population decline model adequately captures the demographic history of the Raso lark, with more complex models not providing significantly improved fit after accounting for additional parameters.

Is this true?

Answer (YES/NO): NO